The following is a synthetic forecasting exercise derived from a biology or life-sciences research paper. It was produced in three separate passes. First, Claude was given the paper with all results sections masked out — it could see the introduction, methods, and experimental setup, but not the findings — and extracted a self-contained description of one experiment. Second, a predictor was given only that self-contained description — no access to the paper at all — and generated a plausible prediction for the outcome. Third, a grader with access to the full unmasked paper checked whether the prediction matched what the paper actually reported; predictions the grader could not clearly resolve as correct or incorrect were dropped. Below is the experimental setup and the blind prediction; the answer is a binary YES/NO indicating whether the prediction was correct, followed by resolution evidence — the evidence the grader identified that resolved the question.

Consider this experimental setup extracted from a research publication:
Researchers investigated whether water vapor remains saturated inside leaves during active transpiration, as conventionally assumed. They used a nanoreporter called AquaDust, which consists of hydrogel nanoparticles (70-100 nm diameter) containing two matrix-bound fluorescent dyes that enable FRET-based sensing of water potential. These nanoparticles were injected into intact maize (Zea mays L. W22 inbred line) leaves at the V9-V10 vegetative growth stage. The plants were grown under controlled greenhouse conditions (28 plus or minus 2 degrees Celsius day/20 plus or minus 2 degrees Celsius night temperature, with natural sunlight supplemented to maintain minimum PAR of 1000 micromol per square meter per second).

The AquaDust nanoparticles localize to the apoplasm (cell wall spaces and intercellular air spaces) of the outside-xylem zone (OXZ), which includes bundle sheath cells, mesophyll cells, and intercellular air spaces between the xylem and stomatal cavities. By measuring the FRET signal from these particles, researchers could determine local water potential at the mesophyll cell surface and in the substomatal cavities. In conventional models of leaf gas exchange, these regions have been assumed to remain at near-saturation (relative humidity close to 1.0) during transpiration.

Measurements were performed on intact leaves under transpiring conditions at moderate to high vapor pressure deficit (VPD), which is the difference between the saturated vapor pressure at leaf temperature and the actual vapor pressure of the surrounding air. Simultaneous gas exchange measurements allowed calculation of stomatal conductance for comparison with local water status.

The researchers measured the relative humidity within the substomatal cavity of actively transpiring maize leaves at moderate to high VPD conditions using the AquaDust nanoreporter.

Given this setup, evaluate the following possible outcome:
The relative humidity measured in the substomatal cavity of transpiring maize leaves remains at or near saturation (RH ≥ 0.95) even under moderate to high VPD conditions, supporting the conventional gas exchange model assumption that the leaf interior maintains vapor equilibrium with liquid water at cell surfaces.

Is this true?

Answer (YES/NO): NO